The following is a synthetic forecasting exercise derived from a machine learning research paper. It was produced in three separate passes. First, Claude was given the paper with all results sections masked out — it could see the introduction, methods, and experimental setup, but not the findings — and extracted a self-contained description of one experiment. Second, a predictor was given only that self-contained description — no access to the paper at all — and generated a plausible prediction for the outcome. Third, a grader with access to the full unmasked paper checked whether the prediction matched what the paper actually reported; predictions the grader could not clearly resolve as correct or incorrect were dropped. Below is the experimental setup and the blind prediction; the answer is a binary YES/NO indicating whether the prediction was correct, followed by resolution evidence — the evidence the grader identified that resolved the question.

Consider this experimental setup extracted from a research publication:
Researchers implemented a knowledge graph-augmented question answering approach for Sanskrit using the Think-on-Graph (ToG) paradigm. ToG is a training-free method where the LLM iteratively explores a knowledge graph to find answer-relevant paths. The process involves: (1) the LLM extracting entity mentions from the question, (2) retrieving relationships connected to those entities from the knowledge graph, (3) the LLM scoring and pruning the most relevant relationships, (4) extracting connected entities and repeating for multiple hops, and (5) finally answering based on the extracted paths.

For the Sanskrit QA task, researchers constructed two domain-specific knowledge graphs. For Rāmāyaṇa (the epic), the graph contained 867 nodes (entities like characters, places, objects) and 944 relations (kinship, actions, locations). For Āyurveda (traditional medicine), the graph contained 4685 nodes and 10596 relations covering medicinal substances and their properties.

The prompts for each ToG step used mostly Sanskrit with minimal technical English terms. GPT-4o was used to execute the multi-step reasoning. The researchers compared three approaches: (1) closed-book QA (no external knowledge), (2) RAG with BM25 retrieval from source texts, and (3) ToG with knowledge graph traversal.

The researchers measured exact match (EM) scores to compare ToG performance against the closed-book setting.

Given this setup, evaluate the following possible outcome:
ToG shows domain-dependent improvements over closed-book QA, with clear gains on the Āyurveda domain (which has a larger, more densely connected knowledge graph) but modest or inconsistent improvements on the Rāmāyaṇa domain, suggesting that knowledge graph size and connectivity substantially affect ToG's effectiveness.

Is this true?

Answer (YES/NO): NO